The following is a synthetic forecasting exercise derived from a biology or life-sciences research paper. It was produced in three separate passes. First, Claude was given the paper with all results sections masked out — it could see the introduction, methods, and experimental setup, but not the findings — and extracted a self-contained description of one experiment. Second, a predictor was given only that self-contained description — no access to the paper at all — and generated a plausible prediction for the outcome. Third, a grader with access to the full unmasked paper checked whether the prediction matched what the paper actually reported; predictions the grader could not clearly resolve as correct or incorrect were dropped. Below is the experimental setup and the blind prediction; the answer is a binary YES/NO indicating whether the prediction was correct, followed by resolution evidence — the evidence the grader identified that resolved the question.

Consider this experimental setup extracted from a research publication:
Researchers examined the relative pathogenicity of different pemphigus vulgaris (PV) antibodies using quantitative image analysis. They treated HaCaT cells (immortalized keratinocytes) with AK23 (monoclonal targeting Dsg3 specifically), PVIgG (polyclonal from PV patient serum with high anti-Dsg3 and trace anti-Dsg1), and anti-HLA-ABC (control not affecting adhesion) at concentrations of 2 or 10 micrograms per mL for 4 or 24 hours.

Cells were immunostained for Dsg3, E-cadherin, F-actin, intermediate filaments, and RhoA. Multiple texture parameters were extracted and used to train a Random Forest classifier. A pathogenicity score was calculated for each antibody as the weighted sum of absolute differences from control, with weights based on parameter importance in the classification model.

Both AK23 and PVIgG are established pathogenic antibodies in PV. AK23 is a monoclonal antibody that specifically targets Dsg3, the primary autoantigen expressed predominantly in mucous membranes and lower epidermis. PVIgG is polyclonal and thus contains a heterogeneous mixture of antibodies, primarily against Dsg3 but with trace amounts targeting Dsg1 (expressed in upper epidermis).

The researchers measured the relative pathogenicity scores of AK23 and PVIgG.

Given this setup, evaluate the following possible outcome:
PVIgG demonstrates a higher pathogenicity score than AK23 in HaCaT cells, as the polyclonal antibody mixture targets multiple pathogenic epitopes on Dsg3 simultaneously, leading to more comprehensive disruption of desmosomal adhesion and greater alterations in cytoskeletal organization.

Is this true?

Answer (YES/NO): YES